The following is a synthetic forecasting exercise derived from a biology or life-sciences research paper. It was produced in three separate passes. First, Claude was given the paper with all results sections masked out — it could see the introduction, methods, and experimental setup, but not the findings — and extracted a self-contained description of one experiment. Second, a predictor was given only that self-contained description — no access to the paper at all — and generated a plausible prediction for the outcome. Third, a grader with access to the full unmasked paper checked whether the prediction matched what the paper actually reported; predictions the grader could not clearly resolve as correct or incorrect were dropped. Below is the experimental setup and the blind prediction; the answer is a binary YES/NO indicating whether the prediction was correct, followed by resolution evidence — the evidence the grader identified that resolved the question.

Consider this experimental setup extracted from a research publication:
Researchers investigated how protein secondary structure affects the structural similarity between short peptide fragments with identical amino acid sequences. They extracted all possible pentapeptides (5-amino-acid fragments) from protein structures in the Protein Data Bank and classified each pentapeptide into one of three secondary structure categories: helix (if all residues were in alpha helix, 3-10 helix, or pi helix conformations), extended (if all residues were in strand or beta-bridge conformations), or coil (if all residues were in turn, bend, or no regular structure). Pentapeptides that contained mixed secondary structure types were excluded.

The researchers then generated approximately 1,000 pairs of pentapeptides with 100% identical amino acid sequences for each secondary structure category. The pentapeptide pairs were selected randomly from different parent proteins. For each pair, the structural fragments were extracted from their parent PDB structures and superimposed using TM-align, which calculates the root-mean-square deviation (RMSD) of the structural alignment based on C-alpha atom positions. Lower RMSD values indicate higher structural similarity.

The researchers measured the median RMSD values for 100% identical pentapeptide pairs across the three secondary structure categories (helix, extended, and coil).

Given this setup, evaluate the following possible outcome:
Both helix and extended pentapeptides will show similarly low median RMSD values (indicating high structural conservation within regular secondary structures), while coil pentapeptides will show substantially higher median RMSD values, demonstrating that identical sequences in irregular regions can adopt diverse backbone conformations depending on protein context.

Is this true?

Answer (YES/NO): YES